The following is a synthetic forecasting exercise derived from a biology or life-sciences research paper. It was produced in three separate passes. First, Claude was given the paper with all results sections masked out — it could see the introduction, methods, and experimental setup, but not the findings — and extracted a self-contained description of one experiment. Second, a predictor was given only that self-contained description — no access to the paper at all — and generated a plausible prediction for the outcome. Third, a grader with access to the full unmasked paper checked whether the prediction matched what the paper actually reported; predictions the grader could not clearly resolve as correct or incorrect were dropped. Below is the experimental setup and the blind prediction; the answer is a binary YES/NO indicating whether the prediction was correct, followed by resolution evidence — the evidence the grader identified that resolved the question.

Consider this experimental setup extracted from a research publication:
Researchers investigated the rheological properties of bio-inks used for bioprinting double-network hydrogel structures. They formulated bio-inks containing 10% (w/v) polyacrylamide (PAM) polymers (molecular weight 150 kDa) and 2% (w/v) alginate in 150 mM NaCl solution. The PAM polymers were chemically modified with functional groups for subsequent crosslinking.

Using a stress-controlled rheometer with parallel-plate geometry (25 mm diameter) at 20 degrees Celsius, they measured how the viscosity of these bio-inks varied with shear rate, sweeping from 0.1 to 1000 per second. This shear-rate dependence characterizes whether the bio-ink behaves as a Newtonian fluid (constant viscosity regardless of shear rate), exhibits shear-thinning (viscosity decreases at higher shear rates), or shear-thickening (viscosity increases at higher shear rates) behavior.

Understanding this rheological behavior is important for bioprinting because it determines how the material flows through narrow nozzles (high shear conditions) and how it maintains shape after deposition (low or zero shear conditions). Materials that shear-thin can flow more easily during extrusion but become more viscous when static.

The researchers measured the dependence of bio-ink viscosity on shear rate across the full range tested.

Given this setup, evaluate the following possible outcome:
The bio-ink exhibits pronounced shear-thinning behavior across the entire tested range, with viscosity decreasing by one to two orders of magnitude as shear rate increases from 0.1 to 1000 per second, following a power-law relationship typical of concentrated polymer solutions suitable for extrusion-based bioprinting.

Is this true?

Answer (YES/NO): NO